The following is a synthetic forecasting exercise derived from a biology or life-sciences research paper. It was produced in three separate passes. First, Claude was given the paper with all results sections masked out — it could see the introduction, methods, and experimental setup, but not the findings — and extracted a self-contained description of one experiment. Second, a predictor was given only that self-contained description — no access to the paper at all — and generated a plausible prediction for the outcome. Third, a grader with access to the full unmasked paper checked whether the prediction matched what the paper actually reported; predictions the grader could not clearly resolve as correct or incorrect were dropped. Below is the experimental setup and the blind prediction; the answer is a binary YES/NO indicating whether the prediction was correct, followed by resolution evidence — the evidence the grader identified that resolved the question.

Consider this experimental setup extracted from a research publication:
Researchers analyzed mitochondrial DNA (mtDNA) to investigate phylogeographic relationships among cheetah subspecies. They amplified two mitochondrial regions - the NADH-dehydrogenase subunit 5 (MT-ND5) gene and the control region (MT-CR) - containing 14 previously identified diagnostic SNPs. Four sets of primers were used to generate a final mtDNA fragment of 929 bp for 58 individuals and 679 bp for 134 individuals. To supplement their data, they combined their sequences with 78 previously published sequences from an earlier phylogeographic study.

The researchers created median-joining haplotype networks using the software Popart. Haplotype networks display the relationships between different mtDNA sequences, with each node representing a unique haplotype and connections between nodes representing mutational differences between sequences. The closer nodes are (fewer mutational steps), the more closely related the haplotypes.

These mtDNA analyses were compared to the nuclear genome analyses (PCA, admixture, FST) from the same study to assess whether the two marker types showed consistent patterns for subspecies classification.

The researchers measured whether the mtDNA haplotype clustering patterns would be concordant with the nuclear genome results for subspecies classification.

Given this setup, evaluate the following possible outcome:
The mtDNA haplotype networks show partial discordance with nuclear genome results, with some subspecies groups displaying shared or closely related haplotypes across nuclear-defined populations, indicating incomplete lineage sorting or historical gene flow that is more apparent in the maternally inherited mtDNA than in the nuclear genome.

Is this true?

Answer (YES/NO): YES